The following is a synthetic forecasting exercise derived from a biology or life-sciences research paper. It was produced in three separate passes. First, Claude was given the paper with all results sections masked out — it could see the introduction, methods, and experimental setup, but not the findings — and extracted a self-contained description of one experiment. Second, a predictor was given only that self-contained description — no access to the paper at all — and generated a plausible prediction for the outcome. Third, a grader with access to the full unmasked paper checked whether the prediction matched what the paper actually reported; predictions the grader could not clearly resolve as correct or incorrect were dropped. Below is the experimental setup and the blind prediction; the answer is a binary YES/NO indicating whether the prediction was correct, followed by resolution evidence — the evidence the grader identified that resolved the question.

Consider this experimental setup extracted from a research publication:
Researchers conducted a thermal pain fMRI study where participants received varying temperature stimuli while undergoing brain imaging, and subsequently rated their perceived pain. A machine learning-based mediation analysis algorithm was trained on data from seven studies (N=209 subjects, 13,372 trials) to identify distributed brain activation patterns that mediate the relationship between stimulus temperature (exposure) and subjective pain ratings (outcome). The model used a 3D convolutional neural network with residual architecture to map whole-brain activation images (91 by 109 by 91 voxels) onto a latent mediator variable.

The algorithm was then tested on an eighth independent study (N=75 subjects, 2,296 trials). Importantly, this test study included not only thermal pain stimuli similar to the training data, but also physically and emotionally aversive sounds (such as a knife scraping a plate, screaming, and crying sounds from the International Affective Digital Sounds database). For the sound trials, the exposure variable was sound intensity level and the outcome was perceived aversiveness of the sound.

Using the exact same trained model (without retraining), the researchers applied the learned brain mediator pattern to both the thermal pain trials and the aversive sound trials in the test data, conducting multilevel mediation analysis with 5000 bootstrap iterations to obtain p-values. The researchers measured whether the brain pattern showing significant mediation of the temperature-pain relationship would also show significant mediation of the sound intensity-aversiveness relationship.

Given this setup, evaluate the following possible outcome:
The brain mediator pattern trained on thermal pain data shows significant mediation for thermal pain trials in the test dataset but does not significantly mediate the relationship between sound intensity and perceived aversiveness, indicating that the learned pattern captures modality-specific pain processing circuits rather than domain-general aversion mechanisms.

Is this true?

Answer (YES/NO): YES